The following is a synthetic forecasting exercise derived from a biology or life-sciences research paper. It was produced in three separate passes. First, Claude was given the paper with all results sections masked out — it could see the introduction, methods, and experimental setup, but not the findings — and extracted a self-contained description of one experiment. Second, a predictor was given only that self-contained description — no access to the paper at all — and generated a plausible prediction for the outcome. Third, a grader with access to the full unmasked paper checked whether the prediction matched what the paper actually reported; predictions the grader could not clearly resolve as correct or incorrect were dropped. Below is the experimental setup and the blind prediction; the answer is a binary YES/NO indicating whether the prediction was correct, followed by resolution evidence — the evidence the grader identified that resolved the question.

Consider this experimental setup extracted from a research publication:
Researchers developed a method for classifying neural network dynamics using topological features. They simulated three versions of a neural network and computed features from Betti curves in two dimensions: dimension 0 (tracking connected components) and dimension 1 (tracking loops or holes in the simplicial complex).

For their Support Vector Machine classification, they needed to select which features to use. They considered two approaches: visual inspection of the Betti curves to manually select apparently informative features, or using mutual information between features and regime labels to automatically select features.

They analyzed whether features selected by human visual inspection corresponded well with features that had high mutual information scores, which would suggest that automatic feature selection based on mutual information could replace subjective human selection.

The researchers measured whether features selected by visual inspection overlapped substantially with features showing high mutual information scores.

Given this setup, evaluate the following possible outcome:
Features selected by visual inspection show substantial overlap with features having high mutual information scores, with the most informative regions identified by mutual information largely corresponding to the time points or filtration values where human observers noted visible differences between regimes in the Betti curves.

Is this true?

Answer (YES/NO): NO